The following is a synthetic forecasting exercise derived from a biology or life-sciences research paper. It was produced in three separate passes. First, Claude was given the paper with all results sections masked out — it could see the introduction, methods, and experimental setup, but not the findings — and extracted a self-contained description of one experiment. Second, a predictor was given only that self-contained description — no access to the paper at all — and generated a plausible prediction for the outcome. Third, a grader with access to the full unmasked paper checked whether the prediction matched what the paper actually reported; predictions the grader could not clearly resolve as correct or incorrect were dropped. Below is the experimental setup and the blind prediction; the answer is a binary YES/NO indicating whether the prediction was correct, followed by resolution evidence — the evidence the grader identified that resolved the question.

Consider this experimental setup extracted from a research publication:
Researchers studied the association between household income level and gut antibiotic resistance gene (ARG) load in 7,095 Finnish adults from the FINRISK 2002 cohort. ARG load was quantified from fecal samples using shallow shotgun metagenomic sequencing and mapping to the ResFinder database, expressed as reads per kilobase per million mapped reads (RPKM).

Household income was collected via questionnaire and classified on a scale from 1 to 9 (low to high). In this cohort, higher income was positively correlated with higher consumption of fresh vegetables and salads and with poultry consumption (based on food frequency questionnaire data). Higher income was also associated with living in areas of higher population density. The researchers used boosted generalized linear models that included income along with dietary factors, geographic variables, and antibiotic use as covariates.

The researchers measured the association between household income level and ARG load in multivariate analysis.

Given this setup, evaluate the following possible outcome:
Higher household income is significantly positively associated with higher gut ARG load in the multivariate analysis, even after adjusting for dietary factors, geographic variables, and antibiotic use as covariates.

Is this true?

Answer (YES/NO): YES